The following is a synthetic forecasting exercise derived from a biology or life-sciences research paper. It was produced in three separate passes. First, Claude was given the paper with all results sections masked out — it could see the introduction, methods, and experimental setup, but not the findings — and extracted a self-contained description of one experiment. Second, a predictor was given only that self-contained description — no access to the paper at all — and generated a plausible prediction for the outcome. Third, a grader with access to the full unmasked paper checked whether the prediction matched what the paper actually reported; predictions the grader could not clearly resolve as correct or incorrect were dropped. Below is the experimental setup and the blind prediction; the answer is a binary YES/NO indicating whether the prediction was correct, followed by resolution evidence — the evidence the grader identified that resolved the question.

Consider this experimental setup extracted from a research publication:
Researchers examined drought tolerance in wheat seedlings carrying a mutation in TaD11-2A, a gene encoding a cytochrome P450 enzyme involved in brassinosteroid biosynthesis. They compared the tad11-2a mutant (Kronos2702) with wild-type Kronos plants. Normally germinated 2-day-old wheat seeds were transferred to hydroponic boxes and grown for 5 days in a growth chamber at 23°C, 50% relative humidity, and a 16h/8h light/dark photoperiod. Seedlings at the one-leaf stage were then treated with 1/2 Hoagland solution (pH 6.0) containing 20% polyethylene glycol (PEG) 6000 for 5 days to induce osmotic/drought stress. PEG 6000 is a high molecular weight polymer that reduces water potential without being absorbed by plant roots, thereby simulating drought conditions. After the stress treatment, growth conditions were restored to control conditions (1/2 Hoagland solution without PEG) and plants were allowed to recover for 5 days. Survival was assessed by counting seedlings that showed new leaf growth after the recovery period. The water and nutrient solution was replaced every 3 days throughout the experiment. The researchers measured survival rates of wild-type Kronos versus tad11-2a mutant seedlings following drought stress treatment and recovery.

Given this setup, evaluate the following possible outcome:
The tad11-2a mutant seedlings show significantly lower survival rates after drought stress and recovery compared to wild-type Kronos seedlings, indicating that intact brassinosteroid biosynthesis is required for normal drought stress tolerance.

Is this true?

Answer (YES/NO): NO